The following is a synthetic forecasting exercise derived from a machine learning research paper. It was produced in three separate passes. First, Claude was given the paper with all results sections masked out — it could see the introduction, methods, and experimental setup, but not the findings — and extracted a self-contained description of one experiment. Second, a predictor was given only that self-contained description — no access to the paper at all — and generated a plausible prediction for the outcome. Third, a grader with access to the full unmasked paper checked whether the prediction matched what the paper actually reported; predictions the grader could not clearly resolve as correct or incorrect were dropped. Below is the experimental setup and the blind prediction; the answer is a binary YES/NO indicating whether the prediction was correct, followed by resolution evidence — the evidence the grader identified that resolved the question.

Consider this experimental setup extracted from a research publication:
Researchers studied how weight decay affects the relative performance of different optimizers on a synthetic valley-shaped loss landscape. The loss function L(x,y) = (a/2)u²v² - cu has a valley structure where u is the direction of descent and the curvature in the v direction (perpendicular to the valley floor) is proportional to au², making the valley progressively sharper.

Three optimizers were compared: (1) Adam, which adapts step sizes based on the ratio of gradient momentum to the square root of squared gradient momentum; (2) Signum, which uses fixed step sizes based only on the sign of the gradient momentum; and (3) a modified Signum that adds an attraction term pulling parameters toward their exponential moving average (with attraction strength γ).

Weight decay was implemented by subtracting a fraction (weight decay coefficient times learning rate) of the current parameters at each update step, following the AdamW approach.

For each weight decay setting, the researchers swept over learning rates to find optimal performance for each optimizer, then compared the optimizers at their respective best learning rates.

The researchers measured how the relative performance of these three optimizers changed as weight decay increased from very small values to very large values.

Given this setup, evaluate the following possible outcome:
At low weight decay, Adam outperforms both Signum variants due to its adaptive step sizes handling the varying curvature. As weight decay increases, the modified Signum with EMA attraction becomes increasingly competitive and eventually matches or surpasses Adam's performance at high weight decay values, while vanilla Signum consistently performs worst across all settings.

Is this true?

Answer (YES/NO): NO